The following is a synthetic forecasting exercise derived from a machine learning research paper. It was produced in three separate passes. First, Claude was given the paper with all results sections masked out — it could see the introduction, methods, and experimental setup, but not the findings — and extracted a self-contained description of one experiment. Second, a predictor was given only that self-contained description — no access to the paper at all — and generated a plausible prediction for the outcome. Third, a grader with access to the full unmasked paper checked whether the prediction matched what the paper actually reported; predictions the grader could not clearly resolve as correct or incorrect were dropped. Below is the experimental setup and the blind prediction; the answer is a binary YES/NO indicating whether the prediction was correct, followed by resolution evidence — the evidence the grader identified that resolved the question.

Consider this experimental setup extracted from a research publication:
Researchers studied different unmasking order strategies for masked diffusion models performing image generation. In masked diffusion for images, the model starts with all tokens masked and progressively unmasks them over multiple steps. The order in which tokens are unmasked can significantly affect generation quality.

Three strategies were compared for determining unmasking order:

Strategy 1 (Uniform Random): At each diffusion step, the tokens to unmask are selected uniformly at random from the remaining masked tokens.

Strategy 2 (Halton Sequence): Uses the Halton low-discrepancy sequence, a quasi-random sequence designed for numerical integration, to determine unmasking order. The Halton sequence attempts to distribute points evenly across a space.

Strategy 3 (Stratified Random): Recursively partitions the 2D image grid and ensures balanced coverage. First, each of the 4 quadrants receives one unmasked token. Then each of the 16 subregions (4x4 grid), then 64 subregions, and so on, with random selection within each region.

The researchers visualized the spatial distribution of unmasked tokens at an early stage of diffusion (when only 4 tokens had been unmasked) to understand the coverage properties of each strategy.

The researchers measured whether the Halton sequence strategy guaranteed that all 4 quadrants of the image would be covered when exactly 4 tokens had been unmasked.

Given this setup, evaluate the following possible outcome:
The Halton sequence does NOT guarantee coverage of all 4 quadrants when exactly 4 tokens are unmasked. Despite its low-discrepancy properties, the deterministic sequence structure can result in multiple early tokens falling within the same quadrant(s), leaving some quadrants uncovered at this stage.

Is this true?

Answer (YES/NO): YES